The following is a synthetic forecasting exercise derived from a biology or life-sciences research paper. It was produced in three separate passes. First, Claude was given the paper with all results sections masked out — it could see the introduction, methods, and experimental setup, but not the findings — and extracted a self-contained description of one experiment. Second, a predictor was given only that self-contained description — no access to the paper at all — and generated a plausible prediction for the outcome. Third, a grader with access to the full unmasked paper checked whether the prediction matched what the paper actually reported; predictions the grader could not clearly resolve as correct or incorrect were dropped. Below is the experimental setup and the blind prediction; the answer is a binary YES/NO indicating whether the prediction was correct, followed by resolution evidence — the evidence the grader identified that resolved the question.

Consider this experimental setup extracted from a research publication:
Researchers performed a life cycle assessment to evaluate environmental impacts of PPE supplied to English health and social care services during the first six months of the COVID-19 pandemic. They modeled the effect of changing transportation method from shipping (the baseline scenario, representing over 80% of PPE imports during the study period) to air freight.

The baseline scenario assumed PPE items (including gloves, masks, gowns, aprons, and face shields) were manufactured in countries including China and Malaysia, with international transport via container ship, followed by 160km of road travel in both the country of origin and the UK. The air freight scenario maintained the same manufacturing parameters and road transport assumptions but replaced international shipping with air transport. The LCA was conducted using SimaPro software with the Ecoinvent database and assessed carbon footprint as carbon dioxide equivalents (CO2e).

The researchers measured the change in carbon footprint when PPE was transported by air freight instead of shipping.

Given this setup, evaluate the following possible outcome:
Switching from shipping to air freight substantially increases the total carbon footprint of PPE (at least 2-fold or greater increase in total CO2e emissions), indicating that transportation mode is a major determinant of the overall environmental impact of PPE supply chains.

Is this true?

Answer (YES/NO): NO